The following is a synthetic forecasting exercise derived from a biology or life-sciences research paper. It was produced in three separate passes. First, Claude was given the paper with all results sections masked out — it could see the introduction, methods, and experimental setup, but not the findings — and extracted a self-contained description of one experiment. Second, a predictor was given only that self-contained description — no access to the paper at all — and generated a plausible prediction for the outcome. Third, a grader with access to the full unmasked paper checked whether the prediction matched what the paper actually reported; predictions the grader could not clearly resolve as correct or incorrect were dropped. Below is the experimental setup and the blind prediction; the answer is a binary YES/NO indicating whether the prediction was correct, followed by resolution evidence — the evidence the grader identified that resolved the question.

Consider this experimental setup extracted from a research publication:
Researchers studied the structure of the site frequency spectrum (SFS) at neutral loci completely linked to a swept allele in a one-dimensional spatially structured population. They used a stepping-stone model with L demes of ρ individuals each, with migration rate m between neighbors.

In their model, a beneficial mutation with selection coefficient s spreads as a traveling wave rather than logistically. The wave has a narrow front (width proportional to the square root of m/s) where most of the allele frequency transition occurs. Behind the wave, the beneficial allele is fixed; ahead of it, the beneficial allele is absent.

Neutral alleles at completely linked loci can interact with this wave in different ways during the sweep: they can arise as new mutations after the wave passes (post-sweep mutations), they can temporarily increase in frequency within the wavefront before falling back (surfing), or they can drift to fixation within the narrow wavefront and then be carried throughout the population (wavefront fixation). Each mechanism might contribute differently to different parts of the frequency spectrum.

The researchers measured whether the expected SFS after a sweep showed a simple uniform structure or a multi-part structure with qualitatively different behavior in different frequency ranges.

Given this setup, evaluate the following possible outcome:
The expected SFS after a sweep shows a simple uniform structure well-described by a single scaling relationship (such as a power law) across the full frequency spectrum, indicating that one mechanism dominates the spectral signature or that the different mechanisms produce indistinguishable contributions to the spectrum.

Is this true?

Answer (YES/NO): NO